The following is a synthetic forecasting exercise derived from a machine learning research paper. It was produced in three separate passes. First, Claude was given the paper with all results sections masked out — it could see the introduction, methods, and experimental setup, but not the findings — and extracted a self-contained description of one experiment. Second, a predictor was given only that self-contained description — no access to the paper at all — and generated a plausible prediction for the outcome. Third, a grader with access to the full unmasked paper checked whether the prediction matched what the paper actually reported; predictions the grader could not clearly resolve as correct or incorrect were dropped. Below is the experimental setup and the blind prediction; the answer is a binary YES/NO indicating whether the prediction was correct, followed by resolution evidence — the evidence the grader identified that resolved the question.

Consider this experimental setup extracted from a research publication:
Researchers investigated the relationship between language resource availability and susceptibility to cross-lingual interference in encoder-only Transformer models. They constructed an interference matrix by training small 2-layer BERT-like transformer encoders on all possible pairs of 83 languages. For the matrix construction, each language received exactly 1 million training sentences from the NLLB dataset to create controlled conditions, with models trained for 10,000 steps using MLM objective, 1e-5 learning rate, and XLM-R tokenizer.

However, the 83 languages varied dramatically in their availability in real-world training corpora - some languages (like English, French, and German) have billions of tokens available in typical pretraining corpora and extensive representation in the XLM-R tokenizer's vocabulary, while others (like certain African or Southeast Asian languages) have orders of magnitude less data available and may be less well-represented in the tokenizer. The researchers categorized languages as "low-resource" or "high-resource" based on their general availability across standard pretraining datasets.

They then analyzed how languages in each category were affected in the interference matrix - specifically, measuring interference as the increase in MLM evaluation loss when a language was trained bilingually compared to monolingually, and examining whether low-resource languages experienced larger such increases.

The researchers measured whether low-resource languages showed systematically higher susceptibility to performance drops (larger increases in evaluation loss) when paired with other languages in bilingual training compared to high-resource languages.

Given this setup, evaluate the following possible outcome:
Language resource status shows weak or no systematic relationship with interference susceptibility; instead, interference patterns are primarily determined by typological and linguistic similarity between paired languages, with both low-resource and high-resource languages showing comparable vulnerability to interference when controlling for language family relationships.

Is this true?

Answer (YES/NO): NO